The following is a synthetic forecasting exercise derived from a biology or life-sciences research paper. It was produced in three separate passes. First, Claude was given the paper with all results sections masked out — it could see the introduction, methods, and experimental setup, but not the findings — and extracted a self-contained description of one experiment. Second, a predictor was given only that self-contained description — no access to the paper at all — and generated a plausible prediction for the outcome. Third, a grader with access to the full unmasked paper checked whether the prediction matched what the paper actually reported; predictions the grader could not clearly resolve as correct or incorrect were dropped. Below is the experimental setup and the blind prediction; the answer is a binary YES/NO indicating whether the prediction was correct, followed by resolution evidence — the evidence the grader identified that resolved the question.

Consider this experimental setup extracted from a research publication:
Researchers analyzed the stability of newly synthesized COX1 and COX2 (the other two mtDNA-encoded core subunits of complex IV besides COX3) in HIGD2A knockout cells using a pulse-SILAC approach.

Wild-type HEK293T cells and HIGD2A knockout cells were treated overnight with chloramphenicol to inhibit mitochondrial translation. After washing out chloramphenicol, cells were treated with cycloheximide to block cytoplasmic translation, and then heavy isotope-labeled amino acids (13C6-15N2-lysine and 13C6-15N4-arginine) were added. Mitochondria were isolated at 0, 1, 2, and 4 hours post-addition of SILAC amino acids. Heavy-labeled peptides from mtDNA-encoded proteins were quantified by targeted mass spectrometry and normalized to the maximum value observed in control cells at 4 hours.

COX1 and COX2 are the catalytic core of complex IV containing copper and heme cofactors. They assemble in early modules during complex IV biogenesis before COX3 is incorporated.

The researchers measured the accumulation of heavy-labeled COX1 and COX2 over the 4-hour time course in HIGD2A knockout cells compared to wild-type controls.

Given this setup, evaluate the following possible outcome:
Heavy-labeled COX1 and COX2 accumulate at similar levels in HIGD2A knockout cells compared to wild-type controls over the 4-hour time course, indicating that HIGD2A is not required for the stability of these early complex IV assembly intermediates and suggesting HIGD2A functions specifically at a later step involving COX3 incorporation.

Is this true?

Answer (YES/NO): YES